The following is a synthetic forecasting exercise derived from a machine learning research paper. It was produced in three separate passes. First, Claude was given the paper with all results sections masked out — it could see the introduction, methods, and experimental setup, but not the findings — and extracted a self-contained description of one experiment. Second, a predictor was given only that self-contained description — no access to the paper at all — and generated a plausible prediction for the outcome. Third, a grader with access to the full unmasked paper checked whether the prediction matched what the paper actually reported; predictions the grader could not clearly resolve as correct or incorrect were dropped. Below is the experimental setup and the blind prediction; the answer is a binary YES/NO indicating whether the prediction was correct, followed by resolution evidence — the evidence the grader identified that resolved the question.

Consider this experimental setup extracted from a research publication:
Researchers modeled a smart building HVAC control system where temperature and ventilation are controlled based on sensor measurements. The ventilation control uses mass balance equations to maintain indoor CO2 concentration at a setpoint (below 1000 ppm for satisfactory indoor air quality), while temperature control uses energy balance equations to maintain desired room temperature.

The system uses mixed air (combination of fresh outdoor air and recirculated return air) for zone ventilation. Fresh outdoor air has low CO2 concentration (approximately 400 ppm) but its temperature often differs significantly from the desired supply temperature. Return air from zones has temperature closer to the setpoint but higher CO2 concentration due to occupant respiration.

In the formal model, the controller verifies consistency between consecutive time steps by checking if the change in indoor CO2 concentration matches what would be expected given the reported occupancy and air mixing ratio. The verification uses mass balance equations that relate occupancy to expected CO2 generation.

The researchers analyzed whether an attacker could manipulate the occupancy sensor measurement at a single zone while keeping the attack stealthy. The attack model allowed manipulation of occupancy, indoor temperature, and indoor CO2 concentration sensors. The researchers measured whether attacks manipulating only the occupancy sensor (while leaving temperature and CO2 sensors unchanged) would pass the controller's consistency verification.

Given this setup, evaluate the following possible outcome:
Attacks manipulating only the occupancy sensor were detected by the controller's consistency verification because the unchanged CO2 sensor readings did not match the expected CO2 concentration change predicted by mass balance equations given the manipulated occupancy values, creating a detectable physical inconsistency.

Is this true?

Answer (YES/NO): NO